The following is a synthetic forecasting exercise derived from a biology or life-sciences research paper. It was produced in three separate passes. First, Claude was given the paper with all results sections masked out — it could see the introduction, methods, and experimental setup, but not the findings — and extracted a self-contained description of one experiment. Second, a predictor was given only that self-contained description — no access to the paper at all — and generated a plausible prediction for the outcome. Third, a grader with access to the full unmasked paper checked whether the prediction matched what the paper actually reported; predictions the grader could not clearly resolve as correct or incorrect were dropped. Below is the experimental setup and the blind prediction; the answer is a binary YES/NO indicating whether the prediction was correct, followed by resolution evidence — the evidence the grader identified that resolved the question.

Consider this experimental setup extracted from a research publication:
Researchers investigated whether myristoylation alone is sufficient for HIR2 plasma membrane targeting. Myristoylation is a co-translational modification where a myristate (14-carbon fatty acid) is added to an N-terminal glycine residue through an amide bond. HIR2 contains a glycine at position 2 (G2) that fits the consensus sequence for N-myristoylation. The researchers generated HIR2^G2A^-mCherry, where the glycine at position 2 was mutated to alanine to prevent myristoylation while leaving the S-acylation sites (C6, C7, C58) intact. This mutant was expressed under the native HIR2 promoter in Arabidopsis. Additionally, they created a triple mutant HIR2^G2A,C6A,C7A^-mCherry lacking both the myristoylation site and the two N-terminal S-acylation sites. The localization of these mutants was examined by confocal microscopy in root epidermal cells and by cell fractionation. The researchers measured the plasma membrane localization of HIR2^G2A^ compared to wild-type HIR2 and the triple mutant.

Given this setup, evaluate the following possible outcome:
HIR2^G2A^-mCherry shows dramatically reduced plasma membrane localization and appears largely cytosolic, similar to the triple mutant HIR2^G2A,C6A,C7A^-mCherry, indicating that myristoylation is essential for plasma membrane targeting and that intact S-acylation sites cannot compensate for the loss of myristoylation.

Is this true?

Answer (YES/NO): NO